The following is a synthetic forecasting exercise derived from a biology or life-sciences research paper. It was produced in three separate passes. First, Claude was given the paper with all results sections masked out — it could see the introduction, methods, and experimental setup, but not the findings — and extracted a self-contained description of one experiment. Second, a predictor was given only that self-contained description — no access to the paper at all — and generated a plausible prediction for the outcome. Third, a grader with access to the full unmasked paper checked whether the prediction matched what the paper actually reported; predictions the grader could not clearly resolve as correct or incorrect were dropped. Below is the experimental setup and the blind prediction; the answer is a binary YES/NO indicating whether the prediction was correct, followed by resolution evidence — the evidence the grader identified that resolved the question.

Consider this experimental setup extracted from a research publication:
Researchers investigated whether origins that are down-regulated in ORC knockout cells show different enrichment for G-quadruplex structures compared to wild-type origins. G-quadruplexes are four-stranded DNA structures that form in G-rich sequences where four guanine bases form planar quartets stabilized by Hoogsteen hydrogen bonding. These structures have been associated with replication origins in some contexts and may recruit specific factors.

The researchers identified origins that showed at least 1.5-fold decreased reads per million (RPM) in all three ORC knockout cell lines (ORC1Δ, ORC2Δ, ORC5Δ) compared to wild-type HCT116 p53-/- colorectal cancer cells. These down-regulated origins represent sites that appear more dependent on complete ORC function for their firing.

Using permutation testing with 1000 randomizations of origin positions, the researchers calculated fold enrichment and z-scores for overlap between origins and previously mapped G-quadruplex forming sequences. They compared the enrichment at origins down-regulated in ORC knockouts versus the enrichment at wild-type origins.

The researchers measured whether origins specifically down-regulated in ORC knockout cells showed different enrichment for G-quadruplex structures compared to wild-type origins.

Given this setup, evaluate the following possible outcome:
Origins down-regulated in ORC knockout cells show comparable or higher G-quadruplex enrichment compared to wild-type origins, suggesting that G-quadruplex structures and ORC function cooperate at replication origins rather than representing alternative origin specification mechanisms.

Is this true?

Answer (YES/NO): NO